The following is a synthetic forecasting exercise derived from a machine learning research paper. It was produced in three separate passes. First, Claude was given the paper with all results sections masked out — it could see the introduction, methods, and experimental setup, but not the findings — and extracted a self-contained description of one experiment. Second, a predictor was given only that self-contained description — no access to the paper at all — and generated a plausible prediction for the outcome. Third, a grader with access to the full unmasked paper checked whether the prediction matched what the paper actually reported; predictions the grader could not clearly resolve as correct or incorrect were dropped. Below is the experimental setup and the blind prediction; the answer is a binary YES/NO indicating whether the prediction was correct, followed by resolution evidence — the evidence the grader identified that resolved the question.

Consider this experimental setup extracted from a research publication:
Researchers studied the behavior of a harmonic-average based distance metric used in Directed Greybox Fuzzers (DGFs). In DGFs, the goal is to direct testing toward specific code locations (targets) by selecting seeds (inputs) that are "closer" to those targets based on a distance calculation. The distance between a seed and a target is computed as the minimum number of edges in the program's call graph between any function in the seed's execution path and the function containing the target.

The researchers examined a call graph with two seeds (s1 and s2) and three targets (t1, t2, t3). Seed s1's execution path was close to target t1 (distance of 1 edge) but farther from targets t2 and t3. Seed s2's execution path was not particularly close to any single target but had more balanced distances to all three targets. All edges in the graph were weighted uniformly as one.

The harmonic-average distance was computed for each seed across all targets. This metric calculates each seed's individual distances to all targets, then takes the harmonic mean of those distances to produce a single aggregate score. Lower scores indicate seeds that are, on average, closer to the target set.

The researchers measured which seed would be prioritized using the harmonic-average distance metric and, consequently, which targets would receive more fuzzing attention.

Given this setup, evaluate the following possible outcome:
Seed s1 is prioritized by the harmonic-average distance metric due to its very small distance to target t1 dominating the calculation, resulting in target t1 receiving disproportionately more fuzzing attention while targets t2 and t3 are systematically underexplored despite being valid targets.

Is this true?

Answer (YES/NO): YES